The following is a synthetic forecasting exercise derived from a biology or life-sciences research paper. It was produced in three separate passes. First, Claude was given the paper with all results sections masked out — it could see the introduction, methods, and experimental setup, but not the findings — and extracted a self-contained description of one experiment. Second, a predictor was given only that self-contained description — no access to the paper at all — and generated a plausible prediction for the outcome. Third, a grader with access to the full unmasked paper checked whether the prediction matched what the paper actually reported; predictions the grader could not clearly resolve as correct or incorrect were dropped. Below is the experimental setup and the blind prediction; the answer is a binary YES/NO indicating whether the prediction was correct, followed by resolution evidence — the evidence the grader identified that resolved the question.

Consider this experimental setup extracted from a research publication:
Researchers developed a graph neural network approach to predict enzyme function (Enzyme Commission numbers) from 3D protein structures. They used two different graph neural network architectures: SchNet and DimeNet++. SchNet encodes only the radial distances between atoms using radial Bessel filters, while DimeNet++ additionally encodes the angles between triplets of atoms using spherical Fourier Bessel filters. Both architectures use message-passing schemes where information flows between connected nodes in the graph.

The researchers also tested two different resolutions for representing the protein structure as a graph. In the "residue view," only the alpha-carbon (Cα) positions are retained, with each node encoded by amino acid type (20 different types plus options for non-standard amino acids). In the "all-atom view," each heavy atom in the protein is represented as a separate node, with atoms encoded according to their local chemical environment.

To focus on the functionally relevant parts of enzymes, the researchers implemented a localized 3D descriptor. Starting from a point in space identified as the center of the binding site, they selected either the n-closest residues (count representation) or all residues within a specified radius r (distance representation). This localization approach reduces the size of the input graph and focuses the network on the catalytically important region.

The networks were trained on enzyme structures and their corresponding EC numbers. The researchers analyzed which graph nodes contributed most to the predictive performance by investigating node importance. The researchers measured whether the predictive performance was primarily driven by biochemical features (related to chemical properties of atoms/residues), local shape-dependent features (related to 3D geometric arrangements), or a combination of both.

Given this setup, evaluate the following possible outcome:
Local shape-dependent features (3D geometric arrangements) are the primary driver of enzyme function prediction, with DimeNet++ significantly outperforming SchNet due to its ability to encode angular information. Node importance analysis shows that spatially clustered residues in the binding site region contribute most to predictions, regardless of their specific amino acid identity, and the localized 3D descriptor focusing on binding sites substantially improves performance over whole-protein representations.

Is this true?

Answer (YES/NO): NO